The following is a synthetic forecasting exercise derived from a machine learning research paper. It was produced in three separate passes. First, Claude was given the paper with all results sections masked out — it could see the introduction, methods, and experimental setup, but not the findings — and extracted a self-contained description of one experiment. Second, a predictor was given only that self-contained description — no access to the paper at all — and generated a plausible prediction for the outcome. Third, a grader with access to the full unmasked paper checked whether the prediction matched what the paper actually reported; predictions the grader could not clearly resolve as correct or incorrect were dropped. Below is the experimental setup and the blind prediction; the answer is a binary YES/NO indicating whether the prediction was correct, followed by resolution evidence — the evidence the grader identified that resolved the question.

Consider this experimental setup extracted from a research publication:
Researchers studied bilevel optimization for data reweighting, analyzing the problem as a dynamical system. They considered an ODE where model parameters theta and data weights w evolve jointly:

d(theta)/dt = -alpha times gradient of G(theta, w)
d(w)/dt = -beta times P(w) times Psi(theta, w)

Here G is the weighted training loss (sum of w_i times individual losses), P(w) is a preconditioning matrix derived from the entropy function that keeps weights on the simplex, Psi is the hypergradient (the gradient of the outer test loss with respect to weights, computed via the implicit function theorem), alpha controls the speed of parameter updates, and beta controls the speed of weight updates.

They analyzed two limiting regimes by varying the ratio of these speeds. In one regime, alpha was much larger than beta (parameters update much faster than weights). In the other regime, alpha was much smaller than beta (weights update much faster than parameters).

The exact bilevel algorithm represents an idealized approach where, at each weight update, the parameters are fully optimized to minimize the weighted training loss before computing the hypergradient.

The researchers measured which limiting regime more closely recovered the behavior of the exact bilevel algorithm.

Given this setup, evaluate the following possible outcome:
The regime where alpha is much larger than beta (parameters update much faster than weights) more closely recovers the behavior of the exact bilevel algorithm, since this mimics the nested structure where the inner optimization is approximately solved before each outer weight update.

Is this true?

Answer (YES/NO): YES